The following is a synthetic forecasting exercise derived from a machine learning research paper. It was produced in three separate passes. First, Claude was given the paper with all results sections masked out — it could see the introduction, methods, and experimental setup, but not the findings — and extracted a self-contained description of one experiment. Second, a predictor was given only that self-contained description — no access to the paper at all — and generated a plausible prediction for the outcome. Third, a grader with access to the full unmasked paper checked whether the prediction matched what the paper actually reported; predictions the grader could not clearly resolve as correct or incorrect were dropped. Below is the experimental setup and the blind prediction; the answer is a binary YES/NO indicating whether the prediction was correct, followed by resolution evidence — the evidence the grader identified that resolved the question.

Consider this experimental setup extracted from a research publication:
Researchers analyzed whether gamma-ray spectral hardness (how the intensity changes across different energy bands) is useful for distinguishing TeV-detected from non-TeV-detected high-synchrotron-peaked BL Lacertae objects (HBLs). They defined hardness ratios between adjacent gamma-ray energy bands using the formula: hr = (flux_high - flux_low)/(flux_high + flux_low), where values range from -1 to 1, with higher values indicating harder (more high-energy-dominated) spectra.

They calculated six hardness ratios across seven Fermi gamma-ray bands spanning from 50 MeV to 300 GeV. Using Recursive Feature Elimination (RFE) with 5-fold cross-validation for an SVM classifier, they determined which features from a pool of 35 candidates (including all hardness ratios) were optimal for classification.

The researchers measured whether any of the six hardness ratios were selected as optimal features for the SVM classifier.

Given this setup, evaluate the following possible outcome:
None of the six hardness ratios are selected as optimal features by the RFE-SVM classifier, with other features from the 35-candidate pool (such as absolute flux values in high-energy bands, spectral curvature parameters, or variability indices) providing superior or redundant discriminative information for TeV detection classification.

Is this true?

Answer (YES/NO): NO